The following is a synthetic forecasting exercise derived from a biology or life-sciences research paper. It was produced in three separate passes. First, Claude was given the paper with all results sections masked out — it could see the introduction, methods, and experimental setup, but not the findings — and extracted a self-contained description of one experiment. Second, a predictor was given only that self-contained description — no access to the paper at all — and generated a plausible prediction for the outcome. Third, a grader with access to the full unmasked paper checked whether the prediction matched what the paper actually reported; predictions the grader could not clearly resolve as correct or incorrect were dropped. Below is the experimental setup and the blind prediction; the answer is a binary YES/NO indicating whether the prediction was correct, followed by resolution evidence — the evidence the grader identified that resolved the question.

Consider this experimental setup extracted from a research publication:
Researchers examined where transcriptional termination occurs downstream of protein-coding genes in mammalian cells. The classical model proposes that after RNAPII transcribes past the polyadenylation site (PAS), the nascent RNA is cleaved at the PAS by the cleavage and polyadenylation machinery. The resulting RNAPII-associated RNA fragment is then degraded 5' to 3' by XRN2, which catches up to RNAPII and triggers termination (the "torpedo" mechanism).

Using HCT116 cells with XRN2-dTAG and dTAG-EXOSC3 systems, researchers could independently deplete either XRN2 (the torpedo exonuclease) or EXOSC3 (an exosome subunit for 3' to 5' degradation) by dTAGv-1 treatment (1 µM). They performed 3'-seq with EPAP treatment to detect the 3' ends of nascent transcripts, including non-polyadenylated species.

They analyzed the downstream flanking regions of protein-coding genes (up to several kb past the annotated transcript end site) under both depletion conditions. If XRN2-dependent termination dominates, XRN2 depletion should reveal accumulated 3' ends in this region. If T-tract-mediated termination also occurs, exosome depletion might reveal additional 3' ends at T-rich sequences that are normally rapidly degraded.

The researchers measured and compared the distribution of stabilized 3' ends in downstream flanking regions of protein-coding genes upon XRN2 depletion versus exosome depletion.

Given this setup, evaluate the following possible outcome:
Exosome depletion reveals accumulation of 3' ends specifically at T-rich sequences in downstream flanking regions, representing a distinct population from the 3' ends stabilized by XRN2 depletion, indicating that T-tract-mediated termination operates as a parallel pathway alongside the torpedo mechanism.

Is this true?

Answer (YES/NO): YES